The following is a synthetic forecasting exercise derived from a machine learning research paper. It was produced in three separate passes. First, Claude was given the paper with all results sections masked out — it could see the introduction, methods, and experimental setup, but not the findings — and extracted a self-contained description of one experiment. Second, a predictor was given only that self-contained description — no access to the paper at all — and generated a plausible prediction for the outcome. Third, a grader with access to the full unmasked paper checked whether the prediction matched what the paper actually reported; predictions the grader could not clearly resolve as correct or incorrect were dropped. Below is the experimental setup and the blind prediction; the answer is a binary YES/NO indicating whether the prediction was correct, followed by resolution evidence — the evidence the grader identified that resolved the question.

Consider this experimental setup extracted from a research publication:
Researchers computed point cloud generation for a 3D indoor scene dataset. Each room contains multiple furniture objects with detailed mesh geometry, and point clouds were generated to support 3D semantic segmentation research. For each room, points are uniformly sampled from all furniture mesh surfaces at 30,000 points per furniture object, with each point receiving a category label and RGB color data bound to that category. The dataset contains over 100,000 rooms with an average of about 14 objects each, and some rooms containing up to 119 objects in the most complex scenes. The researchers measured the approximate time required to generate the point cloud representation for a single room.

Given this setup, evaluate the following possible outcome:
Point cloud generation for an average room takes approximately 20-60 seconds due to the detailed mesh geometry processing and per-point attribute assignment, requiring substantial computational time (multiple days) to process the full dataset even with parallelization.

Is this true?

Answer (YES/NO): NO